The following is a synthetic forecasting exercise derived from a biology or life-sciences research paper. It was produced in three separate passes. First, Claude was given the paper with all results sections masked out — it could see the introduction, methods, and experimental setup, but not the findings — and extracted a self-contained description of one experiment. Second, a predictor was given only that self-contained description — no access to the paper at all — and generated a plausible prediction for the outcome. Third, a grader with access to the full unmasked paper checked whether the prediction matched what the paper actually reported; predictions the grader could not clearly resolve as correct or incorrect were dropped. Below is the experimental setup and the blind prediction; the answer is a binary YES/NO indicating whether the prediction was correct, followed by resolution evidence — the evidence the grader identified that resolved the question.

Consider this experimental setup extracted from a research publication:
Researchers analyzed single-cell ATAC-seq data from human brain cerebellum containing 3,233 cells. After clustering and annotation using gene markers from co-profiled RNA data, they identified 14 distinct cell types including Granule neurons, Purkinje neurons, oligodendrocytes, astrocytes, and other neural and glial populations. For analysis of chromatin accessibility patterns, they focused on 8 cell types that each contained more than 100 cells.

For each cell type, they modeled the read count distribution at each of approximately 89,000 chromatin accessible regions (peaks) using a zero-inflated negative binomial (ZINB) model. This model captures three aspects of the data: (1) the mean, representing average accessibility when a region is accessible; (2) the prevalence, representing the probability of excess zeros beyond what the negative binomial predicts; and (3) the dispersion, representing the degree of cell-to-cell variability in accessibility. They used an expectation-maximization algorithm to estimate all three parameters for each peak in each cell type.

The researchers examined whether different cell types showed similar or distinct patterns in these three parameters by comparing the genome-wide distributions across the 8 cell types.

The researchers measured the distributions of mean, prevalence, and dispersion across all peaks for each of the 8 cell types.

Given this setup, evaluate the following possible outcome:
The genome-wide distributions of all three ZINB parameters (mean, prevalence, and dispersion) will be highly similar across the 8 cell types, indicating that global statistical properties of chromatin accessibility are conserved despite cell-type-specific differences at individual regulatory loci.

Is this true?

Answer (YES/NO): NO